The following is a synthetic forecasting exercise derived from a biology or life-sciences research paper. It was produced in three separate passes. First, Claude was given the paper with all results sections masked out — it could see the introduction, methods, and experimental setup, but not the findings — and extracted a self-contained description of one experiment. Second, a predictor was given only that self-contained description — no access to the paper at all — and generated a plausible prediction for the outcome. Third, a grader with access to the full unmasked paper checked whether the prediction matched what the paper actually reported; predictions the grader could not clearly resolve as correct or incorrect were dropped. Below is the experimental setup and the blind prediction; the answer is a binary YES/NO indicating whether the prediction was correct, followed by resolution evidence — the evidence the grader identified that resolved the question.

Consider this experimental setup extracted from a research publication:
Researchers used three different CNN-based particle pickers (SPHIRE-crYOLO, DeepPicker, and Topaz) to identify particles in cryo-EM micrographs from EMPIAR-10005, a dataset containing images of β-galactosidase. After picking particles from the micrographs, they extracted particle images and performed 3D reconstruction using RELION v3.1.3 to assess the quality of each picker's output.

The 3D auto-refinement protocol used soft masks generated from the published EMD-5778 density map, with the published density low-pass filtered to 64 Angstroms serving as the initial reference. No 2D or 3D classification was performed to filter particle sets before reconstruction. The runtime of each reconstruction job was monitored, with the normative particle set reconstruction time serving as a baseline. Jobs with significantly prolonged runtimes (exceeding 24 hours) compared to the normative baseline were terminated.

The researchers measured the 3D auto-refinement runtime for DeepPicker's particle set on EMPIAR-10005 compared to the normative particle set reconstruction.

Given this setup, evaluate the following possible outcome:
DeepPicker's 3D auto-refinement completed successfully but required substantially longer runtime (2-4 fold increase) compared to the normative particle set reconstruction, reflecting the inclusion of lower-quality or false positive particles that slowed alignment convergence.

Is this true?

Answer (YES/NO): NO